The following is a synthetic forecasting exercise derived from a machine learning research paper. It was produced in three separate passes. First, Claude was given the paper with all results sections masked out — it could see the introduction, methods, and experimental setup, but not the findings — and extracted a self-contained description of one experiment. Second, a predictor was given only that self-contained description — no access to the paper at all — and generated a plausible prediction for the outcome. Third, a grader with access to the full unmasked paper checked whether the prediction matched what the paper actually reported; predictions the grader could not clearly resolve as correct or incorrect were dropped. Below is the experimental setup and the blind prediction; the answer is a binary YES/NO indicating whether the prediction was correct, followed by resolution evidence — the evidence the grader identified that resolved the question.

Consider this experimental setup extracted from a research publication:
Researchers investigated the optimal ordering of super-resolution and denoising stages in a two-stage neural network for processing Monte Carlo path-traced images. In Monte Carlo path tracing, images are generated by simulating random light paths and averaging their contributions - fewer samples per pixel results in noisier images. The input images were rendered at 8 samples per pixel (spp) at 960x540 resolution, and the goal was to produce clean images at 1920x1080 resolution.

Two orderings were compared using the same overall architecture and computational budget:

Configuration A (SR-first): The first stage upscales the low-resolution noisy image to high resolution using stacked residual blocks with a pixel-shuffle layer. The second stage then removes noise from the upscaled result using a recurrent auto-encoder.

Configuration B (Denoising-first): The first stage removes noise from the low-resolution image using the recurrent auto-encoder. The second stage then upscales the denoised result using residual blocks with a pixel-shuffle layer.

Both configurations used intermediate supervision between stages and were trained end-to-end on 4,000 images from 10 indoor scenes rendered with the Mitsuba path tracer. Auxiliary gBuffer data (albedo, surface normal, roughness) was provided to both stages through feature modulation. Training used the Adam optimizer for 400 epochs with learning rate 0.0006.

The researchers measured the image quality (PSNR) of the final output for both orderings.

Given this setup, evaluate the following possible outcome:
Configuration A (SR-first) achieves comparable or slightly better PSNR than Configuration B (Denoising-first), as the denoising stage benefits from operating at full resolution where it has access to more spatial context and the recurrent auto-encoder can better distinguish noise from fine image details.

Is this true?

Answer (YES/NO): YES